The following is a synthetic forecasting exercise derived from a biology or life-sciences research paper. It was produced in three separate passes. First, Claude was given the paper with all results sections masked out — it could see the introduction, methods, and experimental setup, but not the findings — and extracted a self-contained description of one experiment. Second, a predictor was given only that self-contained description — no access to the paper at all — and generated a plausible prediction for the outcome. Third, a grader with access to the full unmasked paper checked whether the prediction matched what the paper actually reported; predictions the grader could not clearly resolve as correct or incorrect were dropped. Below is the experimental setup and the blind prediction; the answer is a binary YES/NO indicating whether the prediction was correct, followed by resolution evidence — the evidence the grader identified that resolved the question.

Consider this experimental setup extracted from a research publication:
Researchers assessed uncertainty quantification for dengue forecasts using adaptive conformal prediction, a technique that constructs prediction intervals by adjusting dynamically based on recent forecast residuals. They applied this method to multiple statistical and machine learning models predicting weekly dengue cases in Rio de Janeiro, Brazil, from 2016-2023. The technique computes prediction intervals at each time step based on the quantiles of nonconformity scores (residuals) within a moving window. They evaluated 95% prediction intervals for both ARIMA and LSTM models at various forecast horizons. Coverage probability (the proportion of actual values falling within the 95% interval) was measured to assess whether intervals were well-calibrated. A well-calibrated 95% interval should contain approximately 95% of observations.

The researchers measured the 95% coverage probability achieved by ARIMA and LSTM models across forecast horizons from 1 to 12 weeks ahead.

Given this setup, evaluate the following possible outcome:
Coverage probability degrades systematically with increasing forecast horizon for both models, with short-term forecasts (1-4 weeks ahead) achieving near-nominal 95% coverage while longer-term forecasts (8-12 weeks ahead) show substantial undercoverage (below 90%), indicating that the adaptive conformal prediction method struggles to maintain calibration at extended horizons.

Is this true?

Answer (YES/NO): NO